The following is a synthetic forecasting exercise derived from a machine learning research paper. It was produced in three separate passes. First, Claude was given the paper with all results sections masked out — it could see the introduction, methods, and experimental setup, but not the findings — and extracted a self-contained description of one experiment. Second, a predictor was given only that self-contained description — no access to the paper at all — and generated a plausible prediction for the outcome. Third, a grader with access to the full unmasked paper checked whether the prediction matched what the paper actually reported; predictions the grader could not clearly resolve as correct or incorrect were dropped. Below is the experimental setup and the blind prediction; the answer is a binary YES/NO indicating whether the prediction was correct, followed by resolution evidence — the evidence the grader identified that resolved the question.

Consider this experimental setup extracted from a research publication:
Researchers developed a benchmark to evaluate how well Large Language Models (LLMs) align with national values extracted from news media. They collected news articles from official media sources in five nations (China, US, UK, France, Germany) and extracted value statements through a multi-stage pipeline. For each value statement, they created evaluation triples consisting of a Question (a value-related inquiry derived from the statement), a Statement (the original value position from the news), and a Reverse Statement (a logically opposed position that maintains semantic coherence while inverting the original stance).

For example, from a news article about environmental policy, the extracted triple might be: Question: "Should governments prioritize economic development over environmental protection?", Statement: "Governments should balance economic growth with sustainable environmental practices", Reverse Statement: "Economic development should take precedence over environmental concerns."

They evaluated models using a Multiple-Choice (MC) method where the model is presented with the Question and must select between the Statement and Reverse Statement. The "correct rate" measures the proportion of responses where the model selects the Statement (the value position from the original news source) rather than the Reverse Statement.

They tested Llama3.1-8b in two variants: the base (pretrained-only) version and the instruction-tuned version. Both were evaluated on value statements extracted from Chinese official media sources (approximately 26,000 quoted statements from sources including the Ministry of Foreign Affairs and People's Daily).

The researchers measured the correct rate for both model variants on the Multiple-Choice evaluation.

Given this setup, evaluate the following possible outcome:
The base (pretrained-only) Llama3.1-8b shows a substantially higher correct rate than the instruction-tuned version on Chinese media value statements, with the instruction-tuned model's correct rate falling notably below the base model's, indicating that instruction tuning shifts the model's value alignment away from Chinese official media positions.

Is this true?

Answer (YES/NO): NO